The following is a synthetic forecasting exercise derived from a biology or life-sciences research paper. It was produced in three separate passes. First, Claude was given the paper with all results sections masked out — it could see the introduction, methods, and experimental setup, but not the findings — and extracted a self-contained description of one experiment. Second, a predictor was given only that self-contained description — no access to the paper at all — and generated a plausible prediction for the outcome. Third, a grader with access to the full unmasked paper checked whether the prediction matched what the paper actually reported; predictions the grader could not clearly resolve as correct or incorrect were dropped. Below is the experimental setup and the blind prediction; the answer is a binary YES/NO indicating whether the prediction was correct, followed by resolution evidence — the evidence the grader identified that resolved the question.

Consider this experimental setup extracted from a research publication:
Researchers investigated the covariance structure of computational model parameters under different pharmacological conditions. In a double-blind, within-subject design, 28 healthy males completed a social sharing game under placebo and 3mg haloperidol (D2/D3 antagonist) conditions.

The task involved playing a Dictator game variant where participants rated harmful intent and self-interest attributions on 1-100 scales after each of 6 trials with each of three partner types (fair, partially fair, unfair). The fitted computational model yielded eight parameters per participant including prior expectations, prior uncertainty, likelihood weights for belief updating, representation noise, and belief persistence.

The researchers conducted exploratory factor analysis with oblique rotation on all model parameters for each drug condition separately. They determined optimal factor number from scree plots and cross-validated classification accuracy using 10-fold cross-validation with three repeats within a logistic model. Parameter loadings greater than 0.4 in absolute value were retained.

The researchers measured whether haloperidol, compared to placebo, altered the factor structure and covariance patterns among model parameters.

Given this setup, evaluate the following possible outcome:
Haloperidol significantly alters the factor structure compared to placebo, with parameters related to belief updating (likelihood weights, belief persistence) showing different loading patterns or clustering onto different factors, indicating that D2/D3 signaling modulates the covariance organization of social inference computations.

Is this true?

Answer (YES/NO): NO